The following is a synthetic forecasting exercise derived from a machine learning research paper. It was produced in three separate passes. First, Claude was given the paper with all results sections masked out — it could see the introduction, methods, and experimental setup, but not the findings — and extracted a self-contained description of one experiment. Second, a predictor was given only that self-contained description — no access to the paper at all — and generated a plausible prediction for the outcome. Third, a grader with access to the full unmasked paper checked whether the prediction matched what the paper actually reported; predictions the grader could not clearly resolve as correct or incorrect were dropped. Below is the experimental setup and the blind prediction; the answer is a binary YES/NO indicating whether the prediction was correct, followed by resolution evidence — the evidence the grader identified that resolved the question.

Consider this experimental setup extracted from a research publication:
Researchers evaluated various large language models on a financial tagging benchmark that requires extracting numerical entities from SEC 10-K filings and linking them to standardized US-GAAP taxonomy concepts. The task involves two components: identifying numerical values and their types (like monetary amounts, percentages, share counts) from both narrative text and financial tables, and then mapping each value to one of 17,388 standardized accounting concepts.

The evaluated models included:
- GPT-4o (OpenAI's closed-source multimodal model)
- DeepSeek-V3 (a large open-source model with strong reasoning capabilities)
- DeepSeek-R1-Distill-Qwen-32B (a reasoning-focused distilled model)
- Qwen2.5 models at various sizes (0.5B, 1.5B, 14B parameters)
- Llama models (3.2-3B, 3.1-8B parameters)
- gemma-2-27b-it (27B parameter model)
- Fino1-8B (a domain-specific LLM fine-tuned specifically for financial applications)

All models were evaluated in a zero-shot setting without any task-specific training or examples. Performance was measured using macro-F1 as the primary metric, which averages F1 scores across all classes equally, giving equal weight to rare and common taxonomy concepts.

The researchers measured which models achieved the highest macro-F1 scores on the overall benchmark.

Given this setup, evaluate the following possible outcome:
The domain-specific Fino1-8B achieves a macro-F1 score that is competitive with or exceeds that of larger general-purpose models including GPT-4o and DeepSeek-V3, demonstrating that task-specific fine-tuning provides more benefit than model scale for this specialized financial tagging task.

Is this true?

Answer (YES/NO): NO